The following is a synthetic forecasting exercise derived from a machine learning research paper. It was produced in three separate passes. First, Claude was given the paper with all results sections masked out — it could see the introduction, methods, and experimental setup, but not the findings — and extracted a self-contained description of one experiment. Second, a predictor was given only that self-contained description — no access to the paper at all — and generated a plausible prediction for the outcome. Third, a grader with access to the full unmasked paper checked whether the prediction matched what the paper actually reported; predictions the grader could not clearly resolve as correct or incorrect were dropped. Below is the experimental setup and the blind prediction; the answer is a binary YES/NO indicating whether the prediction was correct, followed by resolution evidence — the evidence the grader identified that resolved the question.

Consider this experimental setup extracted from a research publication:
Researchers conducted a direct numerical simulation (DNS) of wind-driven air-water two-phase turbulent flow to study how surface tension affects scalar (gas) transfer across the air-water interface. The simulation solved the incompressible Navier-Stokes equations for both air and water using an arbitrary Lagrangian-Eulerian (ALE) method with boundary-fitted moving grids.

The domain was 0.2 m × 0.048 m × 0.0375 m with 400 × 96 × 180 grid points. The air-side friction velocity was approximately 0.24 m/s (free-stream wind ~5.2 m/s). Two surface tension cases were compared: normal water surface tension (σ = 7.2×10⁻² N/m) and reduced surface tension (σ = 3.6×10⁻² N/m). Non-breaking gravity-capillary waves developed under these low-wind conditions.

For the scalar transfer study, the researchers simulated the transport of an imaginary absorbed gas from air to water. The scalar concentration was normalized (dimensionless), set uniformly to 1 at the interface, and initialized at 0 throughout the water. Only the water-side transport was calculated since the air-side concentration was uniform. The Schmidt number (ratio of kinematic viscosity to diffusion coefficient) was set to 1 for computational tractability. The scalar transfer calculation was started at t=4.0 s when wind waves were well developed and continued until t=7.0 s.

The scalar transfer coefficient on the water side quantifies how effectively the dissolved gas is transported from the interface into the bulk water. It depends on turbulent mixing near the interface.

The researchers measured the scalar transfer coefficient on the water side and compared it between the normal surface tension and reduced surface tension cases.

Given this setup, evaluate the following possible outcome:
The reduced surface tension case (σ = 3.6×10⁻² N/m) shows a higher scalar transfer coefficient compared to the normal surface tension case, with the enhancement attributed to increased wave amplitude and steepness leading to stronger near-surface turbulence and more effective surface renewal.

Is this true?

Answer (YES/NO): NO